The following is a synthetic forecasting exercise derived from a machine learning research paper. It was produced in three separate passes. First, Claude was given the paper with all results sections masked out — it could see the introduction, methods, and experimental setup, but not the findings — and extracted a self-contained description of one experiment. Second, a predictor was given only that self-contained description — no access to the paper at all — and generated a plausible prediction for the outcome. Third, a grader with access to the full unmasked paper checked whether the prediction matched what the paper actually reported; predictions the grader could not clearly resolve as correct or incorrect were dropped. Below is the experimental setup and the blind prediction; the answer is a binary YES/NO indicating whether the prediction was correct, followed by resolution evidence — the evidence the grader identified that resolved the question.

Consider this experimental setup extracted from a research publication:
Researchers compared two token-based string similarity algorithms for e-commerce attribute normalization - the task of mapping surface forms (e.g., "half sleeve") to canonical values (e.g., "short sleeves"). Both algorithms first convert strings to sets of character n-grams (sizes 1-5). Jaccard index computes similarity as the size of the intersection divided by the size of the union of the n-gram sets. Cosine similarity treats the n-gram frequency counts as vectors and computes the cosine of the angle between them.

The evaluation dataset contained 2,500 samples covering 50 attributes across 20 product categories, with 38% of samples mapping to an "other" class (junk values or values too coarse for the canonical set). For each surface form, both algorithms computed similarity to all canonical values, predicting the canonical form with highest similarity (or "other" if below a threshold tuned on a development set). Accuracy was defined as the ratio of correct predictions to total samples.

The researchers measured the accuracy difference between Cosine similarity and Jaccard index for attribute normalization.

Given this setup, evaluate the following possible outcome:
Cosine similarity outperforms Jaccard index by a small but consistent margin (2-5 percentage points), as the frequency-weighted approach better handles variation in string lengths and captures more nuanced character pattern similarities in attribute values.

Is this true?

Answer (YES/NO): YES